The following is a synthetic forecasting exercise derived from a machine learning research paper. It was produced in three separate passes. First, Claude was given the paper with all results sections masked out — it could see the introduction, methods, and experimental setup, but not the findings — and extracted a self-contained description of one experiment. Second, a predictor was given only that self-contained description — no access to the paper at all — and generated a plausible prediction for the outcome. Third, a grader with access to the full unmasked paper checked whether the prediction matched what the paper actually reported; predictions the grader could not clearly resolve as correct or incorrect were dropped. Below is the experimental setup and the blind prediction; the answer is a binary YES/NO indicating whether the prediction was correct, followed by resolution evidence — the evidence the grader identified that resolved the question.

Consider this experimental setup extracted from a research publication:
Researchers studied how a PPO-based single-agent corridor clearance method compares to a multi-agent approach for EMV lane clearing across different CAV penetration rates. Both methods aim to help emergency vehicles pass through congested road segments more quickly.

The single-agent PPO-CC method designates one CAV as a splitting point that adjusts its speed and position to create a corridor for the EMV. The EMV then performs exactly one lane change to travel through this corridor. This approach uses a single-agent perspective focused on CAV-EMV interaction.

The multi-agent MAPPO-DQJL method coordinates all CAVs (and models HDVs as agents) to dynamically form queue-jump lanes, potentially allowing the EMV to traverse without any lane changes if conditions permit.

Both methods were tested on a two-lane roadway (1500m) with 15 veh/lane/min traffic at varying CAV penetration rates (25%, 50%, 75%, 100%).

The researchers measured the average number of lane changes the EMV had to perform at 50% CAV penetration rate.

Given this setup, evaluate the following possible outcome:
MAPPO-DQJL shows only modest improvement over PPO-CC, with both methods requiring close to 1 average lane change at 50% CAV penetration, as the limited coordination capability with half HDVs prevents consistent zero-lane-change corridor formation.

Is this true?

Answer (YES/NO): YES